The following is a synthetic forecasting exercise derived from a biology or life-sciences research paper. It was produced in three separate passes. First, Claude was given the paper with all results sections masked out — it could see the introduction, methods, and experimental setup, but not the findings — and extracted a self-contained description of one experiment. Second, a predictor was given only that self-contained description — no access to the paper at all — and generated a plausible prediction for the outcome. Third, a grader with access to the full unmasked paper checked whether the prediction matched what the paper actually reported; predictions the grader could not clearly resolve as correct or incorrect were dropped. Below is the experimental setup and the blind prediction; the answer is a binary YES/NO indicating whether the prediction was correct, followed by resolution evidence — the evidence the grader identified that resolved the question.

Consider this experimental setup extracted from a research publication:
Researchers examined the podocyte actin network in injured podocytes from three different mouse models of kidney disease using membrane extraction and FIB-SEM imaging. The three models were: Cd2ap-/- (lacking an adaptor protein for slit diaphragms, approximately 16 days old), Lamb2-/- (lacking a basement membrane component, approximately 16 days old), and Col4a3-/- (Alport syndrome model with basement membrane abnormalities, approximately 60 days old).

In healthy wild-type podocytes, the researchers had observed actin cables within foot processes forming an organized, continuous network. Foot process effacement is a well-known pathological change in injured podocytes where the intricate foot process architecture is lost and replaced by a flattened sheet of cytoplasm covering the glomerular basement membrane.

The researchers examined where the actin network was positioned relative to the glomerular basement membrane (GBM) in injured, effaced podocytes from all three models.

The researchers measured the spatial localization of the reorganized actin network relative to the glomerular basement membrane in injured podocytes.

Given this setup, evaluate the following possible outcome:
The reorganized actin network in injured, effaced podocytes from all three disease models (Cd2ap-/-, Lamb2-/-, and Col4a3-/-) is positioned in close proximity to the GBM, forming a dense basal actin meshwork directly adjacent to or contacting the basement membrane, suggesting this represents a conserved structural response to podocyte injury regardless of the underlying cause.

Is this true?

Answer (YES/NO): YES